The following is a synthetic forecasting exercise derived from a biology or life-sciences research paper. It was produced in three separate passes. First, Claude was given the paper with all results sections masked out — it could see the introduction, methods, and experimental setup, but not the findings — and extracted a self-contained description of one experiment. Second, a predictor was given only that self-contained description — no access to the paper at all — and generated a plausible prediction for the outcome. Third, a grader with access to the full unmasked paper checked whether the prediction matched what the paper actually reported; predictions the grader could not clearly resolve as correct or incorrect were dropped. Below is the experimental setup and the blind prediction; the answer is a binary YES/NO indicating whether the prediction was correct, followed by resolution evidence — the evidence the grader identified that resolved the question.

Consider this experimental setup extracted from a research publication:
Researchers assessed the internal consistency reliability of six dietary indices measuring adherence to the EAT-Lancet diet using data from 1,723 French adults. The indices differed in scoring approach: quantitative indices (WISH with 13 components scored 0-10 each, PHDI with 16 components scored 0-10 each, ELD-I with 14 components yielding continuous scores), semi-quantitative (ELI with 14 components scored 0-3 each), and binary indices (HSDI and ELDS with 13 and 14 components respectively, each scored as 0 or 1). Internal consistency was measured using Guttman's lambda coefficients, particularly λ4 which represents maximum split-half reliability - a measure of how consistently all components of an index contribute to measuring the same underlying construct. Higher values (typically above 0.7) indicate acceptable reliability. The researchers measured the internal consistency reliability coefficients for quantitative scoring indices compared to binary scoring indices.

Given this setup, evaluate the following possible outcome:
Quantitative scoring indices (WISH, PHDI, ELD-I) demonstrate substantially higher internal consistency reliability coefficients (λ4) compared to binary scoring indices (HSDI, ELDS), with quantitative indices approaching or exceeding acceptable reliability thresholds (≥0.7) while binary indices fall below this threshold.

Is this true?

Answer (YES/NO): NO